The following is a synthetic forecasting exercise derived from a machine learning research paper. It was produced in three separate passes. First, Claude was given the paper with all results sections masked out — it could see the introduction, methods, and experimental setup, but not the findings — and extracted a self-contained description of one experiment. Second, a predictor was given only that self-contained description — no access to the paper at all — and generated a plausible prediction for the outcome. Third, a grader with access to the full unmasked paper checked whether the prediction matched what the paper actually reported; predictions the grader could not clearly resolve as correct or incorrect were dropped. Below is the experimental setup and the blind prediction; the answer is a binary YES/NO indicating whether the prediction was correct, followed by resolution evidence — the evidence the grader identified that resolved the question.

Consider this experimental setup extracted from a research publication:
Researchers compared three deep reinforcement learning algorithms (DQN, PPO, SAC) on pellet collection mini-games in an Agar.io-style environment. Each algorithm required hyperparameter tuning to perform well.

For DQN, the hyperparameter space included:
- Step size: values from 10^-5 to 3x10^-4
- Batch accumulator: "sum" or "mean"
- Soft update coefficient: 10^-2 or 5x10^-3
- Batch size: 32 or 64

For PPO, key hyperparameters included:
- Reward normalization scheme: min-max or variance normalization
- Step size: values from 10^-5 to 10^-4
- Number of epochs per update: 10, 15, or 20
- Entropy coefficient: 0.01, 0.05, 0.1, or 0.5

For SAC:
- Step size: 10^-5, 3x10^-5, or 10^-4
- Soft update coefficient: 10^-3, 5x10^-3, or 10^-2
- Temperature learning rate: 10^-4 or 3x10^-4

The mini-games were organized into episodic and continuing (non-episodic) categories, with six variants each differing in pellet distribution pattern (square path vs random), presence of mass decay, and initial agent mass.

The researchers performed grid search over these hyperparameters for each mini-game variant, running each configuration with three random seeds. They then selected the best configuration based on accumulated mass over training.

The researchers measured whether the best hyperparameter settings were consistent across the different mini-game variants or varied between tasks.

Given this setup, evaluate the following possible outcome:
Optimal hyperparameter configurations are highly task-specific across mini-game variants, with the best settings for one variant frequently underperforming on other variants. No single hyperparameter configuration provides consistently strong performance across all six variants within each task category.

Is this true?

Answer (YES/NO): NO